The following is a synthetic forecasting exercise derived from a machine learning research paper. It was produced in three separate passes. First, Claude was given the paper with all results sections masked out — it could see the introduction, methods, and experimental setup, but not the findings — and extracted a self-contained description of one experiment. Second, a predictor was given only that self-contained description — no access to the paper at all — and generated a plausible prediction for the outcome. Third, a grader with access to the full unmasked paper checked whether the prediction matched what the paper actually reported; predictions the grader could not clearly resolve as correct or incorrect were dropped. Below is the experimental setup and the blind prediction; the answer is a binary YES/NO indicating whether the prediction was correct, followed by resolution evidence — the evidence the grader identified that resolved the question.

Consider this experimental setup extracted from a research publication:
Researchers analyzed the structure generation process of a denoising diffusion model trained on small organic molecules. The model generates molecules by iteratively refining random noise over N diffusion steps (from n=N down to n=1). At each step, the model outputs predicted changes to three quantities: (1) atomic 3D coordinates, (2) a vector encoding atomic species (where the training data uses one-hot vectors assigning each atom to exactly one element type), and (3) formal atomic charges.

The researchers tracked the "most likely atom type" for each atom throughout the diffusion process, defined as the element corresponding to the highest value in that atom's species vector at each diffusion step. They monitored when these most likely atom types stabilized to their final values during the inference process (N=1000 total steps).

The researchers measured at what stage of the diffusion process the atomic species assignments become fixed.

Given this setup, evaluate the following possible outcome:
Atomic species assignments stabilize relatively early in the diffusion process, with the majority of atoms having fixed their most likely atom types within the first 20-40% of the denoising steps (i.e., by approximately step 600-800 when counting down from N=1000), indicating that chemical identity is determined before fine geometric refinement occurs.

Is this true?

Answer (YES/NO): NO